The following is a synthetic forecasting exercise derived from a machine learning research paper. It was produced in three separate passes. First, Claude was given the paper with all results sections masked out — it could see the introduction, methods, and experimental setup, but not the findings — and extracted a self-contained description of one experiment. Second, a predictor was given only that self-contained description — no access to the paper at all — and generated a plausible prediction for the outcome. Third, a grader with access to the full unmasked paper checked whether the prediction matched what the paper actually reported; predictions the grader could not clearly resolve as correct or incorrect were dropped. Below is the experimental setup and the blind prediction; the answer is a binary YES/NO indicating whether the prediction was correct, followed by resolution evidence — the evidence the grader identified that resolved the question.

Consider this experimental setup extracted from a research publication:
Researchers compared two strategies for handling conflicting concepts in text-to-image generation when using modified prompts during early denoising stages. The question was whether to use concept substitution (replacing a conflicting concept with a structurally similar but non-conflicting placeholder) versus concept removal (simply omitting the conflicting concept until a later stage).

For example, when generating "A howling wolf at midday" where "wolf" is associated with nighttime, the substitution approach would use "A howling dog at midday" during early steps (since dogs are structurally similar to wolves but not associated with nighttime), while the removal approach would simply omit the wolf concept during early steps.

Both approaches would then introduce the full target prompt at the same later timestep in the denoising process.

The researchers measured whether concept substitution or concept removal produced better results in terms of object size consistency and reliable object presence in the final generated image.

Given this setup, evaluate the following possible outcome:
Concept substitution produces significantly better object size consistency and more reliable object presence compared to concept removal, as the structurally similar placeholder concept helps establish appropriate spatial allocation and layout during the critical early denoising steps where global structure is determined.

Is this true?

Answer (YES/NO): YES